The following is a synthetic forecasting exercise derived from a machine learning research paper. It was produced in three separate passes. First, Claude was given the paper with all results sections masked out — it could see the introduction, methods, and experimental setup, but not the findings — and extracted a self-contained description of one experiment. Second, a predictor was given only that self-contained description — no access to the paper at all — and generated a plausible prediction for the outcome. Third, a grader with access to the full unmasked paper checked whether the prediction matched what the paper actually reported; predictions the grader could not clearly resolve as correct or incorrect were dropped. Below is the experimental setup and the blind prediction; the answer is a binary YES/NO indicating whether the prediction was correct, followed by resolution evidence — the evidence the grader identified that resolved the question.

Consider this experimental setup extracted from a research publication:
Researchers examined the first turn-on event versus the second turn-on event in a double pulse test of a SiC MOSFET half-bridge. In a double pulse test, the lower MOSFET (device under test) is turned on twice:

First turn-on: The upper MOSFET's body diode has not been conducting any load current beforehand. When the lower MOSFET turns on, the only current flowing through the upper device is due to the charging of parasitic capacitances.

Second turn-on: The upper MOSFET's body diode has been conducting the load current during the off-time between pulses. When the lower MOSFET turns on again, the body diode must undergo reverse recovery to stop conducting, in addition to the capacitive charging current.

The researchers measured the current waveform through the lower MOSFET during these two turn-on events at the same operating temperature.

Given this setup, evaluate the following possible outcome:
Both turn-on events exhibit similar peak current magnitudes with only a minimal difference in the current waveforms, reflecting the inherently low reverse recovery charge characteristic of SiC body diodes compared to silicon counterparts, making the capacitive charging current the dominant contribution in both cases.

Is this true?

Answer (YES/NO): NO